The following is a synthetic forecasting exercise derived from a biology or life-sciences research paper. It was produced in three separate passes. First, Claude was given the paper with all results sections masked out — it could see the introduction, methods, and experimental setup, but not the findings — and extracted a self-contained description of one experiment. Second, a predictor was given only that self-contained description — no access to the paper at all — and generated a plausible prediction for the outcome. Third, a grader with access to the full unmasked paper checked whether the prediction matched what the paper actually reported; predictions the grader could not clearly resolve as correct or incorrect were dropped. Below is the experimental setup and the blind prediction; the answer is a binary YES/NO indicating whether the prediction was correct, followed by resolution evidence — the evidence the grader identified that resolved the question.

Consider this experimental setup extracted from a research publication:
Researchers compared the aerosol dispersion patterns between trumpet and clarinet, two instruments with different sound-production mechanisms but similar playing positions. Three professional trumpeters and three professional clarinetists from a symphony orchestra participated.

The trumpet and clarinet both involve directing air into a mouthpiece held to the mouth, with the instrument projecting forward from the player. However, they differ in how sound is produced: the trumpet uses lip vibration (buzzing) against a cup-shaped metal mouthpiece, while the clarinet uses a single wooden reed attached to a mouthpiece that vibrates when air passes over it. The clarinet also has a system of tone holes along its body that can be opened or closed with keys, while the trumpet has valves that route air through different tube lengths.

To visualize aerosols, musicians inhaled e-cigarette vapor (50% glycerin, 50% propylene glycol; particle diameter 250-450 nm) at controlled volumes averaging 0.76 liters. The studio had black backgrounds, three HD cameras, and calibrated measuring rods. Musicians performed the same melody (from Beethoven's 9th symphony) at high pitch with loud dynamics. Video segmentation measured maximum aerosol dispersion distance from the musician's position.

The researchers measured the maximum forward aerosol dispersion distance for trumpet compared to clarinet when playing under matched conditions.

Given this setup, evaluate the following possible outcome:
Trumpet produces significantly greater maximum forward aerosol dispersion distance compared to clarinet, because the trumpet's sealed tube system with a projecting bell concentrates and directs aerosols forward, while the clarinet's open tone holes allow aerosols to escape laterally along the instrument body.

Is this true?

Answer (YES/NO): NO